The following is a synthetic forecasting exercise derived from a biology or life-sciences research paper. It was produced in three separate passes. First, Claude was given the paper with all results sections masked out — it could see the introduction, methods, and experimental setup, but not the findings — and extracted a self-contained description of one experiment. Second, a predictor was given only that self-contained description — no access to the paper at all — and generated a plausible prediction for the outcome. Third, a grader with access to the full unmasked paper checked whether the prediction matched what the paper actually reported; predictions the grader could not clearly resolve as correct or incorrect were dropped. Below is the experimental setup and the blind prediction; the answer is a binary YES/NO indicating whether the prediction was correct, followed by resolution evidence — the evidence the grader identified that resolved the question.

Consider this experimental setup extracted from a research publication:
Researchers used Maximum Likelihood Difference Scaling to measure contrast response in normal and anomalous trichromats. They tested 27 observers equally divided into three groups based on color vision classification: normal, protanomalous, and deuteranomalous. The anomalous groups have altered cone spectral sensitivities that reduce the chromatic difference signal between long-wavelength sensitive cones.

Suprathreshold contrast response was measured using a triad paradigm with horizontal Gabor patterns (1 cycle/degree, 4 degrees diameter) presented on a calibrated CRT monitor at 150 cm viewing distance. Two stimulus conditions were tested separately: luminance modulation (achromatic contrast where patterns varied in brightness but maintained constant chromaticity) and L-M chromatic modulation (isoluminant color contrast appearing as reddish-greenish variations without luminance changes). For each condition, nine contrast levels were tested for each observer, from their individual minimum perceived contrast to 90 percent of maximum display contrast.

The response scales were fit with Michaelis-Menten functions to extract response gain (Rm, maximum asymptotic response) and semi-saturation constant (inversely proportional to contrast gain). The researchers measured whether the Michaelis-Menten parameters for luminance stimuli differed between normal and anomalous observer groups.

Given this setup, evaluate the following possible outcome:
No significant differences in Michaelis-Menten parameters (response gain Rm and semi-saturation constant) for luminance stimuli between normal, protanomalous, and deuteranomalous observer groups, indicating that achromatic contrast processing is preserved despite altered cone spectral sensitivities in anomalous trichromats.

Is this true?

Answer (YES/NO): NO